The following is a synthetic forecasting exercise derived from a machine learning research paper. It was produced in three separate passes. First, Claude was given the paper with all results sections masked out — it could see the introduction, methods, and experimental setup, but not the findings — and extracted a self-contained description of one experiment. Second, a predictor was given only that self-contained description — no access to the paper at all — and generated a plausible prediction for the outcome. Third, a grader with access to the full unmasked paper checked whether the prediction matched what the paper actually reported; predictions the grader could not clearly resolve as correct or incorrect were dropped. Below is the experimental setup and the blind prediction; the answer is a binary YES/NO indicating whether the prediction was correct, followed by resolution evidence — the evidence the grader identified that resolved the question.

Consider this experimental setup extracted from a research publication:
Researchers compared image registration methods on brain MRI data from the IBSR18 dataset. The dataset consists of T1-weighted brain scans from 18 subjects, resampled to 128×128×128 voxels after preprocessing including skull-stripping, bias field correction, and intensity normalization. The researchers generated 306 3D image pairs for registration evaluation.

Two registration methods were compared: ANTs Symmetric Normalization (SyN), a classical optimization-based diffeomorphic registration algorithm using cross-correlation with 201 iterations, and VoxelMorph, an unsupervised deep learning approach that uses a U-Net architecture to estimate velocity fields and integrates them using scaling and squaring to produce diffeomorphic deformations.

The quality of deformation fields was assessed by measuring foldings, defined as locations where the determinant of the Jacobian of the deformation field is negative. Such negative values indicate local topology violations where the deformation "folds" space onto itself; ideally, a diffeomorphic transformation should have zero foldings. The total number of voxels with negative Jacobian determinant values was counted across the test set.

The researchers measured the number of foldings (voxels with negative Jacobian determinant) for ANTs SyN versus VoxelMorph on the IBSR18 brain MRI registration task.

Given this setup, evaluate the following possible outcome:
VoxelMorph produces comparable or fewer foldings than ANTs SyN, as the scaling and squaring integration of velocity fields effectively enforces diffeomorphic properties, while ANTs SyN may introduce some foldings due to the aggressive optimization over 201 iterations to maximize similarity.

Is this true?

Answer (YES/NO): NO